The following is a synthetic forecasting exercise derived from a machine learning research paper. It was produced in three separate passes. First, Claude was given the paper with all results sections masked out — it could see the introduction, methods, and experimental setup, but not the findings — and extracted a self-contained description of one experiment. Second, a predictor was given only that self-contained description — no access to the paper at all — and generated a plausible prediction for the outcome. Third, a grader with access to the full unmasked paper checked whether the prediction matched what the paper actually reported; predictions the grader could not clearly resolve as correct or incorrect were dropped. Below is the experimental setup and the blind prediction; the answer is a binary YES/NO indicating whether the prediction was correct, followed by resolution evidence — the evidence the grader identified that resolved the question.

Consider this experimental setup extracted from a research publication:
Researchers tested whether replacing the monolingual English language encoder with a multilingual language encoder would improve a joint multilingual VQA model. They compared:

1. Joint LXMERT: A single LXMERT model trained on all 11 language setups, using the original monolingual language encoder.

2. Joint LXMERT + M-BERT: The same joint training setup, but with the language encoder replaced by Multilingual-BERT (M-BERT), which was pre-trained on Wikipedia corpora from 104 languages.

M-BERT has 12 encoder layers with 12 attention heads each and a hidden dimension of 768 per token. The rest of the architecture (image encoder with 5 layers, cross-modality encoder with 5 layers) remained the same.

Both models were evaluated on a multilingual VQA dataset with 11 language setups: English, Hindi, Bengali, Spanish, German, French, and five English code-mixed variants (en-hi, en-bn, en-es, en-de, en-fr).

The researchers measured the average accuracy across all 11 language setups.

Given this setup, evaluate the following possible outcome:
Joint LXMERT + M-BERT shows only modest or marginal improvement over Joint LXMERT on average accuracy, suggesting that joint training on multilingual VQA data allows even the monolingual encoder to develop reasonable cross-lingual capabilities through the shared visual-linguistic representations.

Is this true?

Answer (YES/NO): NO